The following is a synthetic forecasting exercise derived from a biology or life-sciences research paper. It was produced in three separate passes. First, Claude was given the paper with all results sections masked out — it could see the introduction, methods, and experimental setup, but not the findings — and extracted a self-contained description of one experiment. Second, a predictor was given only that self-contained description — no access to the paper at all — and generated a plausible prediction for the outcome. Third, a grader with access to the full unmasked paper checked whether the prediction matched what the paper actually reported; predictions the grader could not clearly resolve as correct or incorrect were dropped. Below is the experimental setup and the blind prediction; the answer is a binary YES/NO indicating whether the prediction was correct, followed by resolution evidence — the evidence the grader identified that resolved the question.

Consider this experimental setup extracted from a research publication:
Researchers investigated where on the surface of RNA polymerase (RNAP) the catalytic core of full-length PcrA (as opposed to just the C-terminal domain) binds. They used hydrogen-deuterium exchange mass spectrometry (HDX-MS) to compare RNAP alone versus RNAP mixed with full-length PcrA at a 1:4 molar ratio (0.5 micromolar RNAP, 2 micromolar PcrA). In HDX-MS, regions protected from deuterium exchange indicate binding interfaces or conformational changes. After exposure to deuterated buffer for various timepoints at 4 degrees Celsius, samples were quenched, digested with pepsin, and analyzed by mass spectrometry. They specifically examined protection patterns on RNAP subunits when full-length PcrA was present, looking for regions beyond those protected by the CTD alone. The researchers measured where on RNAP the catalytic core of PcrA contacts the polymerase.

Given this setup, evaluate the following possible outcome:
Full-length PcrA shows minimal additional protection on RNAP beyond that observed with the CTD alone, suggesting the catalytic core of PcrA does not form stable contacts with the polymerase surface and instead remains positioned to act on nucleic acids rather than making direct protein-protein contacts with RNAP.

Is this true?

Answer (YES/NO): NO